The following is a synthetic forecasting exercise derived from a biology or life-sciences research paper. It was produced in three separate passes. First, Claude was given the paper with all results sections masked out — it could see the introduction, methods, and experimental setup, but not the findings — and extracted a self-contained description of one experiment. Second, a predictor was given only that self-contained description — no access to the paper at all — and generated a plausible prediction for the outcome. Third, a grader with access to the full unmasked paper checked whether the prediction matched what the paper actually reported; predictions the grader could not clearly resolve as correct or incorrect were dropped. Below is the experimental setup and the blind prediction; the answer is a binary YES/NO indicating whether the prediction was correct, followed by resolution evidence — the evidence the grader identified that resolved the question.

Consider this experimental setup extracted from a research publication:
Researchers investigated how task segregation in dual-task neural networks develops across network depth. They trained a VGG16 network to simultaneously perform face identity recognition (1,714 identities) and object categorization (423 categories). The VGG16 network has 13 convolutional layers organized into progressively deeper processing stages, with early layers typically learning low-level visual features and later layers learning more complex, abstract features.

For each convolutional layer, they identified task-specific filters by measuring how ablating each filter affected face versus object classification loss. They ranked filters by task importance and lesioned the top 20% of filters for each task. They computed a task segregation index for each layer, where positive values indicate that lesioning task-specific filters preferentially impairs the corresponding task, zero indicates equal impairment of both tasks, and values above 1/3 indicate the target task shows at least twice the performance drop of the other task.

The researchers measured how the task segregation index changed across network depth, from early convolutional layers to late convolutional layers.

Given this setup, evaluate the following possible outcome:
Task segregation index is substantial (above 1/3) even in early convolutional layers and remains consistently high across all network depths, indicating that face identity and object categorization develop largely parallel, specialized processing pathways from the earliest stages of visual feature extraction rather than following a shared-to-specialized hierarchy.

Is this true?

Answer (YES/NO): NO